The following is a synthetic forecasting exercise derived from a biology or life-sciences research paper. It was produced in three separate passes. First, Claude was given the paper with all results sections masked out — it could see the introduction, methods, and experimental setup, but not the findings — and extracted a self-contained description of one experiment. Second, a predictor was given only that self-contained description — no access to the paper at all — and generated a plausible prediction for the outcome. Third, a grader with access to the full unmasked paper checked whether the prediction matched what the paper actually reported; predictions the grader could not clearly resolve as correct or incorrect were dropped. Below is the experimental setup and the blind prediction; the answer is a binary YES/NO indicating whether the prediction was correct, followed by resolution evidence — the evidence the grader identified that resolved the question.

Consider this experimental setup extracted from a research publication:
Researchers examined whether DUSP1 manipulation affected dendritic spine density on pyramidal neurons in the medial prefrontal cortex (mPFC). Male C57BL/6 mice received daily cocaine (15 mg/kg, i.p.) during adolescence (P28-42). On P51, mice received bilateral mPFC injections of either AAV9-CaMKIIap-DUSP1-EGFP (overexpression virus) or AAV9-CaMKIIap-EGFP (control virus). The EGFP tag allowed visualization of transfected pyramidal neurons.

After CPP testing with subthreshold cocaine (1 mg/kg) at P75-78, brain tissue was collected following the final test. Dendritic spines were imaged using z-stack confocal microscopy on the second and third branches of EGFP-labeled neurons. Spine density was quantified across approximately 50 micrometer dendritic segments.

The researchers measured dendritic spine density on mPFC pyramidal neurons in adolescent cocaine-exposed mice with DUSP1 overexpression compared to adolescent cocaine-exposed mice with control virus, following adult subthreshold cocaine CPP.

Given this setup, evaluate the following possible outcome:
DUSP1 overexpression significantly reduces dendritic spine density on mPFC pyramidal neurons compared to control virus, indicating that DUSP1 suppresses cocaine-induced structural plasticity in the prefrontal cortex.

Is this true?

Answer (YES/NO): YES